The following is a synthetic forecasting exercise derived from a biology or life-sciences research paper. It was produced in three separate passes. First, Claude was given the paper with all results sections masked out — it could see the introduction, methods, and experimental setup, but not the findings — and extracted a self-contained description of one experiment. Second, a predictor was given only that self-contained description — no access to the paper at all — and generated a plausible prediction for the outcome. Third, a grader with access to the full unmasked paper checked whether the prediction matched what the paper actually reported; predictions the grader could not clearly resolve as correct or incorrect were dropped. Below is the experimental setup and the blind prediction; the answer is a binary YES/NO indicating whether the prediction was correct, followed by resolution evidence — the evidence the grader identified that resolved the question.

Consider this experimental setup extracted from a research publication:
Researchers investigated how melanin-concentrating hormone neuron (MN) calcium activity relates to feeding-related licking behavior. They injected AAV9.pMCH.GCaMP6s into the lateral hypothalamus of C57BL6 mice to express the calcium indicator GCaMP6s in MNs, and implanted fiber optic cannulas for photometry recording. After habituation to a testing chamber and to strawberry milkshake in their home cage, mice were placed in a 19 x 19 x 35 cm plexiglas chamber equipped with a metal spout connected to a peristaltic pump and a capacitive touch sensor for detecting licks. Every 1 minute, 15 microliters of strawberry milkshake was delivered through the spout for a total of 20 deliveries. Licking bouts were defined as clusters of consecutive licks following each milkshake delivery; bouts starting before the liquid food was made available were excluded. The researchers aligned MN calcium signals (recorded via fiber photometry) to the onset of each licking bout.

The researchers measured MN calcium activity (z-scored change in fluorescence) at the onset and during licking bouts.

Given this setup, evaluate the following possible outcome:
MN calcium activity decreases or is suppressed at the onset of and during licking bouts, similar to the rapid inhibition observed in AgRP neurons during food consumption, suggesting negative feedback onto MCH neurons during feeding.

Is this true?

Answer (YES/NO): YES